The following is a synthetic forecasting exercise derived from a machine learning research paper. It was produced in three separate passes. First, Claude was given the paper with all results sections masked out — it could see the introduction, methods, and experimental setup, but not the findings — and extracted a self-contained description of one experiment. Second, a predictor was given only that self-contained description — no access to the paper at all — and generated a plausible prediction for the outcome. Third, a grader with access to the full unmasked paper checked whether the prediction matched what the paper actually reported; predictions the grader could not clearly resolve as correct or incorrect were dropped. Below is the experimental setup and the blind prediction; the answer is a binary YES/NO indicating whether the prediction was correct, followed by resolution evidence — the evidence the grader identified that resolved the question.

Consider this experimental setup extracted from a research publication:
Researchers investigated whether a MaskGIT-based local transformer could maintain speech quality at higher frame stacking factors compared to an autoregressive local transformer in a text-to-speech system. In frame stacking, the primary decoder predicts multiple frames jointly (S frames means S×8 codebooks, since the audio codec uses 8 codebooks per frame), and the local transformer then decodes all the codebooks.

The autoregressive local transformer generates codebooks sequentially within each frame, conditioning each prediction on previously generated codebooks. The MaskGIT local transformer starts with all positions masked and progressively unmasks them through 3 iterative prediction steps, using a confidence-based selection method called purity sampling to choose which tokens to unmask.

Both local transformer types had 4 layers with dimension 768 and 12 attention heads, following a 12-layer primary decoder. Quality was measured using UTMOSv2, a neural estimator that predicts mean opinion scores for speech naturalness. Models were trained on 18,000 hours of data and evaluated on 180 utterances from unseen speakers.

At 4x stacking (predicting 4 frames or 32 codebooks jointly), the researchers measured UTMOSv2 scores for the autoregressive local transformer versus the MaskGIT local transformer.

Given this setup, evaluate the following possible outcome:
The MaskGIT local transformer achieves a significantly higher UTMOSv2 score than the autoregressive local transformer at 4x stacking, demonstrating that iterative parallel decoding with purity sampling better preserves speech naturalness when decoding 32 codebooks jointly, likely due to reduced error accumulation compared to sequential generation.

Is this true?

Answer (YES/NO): NO